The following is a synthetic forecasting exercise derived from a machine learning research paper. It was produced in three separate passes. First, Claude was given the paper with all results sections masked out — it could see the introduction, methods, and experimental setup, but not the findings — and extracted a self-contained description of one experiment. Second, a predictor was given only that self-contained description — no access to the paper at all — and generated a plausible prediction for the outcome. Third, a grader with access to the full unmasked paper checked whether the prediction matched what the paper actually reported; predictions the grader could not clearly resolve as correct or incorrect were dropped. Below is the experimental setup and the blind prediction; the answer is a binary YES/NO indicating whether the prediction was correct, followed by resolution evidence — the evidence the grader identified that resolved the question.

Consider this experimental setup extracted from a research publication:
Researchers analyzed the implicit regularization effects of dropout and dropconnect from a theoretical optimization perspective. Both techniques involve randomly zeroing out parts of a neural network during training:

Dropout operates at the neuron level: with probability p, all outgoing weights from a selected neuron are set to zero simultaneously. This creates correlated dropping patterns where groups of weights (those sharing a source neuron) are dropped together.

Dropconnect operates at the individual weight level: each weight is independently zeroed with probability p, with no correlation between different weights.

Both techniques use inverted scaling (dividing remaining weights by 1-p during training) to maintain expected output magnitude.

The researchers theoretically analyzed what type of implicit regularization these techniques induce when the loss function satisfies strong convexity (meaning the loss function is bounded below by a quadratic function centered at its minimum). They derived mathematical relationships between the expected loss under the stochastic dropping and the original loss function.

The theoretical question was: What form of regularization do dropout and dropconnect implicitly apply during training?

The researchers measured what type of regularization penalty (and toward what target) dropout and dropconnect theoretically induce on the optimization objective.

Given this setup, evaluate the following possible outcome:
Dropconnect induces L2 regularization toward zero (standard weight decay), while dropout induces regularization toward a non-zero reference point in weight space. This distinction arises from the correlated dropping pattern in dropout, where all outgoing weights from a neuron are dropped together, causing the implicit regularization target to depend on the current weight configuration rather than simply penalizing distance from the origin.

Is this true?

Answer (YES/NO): NO